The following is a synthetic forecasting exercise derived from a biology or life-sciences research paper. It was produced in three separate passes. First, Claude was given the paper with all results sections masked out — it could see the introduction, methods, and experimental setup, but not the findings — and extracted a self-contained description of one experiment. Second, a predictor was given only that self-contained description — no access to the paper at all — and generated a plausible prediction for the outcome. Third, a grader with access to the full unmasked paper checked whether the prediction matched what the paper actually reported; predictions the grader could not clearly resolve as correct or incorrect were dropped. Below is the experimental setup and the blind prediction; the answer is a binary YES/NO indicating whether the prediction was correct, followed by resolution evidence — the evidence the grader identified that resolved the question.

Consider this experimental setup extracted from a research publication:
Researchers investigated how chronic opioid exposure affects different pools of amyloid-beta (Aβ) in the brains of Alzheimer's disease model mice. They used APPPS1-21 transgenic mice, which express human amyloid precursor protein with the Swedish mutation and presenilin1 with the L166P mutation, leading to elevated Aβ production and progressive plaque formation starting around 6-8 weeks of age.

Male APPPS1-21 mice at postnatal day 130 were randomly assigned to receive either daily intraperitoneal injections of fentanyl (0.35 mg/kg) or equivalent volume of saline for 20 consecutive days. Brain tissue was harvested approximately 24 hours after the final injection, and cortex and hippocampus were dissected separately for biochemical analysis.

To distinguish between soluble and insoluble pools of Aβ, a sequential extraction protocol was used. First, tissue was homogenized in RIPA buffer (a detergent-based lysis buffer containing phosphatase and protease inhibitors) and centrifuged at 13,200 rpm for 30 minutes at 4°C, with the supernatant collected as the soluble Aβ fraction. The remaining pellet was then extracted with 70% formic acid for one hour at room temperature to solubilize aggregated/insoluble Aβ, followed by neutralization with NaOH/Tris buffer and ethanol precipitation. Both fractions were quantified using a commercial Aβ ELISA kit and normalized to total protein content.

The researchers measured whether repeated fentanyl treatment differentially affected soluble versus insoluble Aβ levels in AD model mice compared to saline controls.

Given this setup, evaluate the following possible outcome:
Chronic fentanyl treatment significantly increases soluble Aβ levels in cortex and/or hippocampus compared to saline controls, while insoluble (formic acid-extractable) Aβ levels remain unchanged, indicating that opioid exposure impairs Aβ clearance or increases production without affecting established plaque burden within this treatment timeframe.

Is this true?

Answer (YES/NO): NO